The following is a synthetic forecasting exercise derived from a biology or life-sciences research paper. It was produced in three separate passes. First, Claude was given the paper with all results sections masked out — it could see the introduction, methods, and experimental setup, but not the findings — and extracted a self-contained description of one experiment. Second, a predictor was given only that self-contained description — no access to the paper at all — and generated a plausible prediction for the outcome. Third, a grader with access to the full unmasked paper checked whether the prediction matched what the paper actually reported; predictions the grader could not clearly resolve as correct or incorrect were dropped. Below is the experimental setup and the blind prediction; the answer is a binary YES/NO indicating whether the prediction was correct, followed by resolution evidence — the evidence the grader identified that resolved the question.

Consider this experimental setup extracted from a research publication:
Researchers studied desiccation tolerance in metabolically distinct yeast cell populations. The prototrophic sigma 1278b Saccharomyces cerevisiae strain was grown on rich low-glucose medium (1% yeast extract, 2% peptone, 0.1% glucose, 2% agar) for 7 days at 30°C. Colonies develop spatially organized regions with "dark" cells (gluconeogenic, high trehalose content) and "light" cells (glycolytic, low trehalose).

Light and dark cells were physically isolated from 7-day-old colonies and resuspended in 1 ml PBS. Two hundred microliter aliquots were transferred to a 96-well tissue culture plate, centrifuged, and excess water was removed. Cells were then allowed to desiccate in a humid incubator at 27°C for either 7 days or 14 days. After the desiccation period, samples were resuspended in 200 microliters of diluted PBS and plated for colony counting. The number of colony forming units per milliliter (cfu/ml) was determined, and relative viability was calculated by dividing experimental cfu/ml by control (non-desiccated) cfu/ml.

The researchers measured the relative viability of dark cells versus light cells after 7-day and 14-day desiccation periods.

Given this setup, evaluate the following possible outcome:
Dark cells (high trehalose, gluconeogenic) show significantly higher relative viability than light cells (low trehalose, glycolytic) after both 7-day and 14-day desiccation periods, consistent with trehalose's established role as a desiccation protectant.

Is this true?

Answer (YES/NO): YES